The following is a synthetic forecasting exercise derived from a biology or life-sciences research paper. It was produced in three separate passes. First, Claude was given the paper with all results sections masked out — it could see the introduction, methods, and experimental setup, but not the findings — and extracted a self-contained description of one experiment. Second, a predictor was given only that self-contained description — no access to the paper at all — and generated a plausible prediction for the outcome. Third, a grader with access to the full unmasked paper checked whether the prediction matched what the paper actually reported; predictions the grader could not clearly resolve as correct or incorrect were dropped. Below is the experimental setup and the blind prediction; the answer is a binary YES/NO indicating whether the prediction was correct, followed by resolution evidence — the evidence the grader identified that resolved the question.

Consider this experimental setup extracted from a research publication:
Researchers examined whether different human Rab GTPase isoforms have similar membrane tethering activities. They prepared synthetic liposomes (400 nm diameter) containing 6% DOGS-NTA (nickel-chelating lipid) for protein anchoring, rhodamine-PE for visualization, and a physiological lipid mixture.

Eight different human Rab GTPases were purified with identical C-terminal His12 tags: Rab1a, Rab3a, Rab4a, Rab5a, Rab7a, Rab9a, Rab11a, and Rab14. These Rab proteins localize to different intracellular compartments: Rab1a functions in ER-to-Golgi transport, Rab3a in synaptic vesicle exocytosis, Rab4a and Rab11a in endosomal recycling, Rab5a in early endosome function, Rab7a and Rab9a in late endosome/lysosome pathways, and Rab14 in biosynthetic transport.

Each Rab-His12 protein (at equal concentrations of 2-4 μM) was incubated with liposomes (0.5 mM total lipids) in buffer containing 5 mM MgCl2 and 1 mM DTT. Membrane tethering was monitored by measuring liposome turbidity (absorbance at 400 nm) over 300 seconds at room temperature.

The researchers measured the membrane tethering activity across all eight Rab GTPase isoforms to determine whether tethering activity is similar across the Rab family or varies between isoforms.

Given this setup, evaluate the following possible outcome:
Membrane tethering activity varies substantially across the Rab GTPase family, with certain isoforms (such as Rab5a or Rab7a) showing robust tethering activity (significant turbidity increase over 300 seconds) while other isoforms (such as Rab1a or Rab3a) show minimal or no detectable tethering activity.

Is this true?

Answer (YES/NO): YES